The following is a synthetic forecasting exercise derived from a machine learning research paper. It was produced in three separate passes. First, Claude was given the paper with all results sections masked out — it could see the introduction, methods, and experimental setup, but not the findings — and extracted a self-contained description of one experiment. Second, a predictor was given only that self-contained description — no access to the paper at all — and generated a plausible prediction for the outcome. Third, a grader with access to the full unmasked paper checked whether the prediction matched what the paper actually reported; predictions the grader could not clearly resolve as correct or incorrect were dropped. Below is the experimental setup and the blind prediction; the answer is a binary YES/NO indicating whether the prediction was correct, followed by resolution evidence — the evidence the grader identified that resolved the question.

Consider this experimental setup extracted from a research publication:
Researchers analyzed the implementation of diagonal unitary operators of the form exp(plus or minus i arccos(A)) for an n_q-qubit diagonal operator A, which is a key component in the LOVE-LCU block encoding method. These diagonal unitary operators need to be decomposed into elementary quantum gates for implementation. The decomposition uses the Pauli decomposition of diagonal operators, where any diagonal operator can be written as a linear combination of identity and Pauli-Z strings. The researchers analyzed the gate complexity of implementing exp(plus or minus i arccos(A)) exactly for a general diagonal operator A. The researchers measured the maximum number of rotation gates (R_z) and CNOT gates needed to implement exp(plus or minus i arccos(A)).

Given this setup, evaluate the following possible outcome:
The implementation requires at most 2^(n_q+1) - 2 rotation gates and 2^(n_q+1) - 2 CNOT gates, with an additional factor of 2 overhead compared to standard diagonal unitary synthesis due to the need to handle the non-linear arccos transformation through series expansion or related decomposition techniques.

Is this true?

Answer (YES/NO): NO